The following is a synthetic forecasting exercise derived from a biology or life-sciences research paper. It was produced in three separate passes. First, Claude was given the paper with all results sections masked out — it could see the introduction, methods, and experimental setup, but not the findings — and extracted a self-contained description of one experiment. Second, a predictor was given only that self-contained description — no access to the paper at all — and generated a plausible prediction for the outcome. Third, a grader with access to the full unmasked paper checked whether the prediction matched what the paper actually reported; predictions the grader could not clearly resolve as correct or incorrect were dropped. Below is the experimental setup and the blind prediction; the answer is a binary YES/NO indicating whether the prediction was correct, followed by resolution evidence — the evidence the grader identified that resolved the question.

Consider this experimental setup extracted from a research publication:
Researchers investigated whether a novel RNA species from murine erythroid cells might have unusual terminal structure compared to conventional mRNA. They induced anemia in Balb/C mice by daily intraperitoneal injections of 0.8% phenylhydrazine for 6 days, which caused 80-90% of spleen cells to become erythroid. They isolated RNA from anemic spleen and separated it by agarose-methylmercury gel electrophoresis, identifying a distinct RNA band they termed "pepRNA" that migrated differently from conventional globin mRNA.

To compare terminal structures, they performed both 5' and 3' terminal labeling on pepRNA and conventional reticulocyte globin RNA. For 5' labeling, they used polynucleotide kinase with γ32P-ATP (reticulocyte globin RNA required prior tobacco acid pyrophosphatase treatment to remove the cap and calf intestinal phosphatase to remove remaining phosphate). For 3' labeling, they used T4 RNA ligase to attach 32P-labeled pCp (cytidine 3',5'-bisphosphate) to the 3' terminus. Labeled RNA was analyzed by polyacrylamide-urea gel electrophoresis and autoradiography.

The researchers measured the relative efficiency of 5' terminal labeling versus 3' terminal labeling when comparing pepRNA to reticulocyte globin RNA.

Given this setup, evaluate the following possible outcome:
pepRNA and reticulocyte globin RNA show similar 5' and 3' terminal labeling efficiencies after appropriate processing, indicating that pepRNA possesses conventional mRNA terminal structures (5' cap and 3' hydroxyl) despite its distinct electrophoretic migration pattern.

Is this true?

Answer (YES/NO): NO